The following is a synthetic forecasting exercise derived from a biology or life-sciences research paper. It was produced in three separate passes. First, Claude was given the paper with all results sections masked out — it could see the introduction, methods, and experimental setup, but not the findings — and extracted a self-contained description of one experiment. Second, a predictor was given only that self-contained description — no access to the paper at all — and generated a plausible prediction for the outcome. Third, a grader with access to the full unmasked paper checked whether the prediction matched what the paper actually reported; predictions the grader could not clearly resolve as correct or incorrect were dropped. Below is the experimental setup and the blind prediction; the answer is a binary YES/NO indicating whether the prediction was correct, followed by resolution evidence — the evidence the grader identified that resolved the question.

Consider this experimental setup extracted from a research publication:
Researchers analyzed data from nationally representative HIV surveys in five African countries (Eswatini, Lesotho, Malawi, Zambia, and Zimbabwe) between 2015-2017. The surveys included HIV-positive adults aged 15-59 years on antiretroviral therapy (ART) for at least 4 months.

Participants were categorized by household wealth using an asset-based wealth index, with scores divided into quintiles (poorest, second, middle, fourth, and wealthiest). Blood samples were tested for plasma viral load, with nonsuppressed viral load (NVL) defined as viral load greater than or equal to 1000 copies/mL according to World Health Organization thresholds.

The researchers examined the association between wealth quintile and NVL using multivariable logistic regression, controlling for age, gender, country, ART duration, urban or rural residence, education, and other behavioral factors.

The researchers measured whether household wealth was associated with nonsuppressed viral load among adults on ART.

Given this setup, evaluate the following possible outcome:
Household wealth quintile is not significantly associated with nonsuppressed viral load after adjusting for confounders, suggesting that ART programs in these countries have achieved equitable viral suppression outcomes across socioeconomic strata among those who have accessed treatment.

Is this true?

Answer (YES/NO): YES